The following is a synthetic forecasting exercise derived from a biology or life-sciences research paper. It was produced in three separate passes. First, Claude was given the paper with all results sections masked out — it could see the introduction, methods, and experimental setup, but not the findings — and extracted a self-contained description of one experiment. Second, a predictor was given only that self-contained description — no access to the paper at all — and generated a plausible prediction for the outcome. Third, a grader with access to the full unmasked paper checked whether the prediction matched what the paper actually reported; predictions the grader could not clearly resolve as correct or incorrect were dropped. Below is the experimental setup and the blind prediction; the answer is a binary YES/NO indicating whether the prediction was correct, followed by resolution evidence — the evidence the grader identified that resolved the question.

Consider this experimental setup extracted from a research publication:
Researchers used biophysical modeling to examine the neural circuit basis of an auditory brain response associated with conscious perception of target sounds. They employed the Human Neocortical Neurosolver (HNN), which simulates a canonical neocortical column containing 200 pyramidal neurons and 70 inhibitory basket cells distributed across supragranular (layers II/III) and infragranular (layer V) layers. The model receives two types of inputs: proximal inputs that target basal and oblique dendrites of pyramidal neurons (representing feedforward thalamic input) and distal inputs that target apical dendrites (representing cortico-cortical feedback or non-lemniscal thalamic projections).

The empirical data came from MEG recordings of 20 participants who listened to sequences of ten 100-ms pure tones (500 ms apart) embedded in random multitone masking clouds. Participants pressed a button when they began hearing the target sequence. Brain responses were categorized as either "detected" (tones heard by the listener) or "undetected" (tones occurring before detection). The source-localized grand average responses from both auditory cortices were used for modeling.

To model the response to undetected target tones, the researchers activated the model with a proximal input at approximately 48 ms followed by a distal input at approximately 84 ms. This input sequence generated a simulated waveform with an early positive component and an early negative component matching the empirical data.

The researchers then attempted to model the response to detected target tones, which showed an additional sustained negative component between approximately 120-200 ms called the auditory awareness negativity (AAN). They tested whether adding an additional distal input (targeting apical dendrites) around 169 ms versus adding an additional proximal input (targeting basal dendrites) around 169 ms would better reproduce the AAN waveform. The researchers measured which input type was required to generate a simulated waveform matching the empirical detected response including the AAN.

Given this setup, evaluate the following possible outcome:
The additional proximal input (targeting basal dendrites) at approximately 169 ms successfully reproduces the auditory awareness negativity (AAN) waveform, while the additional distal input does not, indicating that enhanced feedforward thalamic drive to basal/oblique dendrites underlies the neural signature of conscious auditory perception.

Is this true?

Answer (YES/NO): NO